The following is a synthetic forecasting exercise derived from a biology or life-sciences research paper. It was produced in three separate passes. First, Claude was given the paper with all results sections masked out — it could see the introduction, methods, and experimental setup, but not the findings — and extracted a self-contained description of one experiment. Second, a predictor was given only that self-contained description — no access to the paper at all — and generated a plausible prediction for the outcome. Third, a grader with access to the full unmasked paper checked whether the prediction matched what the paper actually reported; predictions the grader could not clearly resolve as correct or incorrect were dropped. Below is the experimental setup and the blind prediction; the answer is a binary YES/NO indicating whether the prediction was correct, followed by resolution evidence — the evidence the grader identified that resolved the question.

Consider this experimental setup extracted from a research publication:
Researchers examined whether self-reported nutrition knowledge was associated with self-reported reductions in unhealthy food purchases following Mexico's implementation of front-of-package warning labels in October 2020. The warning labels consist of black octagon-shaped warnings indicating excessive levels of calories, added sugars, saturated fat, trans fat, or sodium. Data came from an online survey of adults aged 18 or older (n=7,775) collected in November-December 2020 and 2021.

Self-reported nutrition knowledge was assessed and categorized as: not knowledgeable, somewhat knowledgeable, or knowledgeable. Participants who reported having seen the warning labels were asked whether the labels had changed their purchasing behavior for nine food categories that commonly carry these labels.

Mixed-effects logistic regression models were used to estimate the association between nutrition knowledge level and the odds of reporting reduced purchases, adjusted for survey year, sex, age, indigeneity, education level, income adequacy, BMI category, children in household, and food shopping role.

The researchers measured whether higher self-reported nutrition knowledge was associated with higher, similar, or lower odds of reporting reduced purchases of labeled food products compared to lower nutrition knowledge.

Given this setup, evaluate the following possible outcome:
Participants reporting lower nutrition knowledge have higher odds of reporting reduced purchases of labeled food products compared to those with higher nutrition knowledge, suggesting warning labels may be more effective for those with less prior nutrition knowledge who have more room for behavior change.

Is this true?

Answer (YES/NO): NO